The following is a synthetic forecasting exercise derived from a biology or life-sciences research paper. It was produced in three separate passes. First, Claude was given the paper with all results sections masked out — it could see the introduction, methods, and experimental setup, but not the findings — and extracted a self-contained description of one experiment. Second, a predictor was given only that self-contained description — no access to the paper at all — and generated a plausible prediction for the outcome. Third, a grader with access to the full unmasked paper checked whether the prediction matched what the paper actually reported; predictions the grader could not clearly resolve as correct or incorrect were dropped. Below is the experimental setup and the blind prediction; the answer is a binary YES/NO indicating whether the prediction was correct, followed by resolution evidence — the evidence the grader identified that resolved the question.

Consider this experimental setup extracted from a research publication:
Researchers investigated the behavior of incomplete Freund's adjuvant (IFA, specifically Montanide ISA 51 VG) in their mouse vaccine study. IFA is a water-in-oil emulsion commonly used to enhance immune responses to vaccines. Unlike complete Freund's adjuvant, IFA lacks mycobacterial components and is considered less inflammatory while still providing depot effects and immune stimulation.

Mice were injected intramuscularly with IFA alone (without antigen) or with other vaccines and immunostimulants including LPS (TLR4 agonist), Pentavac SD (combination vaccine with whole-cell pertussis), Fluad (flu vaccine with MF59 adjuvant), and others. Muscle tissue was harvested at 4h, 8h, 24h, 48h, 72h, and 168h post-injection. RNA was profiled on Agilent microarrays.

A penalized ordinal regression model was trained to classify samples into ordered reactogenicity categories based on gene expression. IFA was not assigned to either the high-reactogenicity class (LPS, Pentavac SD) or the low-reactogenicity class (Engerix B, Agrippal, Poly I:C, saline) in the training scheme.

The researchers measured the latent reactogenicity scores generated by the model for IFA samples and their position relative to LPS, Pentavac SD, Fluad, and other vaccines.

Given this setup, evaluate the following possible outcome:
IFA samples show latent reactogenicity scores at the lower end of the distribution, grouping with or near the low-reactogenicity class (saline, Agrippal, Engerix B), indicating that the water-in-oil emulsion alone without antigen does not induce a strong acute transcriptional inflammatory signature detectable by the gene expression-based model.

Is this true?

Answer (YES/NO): NO